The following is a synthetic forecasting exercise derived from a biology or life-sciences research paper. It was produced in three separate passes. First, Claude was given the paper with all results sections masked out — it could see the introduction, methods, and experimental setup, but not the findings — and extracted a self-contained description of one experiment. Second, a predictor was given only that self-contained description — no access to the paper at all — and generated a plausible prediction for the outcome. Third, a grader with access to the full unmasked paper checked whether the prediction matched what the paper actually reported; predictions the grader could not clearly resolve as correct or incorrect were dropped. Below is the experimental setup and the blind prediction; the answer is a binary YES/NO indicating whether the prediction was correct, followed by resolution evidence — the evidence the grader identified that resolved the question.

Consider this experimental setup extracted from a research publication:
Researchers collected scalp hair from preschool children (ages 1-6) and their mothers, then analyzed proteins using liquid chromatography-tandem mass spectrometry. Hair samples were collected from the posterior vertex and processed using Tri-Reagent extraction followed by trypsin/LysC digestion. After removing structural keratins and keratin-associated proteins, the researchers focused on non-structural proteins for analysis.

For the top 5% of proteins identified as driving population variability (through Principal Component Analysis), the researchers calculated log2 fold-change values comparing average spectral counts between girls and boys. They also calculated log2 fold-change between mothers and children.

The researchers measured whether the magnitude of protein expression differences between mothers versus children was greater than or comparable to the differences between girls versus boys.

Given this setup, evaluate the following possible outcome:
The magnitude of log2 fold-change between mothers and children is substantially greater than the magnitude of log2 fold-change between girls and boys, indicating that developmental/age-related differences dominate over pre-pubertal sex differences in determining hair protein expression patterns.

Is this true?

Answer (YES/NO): YES